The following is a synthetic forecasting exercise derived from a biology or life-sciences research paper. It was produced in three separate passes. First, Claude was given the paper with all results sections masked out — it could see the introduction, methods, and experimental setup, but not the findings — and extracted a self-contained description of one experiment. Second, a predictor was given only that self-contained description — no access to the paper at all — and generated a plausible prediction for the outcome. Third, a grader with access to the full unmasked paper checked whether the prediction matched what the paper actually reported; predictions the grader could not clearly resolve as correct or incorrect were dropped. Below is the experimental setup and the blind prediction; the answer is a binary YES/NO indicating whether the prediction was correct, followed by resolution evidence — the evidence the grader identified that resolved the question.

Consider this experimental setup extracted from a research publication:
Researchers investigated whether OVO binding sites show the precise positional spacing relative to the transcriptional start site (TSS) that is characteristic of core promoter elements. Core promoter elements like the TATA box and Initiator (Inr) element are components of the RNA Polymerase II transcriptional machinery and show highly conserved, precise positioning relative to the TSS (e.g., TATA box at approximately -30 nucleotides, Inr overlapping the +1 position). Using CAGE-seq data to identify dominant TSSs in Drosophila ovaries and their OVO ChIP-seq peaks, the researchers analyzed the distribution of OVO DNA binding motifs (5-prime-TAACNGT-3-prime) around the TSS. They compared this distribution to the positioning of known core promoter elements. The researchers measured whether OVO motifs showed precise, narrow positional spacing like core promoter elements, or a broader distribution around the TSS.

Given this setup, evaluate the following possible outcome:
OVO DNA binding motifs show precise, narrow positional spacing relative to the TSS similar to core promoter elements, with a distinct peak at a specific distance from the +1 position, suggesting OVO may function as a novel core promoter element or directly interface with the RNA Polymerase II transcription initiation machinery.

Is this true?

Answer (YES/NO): NO